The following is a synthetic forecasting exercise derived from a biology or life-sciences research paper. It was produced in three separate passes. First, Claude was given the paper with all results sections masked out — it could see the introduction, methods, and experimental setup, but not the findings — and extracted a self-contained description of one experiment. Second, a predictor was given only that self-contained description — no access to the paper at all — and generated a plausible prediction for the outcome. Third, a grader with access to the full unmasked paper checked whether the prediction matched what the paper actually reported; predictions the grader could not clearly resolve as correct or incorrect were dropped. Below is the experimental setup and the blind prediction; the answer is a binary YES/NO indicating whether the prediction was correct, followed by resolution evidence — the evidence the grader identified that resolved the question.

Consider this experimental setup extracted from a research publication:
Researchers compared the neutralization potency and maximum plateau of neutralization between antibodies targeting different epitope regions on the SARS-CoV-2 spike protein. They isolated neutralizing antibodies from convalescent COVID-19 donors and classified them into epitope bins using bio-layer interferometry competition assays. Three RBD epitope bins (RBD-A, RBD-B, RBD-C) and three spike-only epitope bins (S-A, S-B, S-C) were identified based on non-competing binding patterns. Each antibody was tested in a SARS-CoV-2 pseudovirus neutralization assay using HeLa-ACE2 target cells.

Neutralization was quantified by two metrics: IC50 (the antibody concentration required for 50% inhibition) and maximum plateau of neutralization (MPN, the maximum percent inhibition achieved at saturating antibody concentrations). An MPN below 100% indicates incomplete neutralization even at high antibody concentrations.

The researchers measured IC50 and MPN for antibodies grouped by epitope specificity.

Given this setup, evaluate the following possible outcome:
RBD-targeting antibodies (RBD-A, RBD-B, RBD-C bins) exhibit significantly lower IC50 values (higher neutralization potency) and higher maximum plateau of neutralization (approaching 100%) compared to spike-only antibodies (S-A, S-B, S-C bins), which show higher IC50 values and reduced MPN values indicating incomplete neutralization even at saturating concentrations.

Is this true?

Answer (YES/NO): NO